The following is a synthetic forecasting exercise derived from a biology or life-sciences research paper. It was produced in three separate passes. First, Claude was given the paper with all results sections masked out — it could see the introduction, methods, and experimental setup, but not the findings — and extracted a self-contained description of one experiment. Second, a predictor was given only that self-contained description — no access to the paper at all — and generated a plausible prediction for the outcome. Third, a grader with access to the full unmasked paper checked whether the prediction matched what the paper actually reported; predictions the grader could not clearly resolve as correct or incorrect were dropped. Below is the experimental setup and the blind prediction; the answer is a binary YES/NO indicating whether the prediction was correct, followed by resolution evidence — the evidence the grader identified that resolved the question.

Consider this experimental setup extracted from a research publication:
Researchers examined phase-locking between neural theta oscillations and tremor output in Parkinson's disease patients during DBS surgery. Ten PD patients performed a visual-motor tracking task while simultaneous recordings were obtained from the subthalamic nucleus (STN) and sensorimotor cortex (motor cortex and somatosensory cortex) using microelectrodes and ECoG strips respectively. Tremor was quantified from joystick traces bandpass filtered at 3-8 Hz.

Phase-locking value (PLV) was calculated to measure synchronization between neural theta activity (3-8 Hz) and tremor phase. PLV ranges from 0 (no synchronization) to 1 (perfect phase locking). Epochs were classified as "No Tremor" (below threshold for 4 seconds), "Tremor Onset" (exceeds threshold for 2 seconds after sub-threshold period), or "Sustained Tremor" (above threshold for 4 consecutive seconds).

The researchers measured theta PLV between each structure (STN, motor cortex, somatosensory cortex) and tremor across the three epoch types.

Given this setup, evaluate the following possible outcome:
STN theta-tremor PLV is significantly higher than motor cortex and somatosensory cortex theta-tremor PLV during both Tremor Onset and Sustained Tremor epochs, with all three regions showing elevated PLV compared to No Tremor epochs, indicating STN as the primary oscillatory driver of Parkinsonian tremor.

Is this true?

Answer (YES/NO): NO